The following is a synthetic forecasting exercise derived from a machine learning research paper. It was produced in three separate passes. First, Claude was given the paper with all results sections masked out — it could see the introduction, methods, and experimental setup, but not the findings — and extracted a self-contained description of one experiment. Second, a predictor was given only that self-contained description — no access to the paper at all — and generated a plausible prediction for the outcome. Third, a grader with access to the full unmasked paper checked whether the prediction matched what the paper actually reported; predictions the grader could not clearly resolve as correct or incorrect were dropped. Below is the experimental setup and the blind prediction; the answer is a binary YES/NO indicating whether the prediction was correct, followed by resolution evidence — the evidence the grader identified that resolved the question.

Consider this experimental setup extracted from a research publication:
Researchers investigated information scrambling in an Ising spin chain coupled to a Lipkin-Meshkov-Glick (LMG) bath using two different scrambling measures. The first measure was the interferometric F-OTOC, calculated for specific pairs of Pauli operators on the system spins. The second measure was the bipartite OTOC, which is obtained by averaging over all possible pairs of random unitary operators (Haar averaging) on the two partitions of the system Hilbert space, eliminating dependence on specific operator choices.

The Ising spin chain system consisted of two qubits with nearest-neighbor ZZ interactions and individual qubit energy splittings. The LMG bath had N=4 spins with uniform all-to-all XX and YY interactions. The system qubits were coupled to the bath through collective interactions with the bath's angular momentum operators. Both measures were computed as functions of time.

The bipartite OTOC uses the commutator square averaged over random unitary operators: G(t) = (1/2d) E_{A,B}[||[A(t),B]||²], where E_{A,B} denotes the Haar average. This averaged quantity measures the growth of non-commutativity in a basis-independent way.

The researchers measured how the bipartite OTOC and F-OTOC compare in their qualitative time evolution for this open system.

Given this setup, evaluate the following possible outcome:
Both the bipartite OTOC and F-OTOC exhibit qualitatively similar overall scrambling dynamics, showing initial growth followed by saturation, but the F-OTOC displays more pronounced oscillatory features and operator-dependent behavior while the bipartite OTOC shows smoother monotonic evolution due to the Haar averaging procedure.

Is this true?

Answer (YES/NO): NO